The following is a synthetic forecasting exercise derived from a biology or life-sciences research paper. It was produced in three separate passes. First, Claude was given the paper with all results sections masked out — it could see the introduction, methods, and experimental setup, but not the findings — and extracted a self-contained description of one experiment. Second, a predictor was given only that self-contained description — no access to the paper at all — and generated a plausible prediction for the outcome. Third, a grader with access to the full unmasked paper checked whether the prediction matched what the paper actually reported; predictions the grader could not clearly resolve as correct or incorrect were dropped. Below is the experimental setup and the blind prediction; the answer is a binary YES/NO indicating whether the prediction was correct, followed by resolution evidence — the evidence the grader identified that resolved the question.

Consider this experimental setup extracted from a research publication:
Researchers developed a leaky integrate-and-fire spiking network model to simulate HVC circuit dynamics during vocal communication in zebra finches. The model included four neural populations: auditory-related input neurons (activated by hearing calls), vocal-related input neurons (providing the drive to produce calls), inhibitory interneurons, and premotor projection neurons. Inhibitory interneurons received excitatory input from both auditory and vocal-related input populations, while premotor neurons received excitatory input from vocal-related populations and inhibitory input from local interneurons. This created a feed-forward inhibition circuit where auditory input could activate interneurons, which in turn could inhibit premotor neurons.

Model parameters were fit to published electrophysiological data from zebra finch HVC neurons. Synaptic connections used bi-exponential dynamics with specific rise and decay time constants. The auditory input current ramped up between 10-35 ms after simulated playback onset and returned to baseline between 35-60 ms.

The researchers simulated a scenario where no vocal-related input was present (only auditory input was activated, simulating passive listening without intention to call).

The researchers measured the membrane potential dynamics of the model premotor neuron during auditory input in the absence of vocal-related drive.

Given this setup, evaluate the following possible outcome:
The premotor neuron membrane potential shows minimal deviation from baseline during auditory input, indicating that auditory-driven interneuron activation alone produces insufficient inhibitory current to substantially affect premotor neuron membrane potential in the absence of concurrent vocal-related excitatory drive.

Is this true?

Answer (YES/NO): NO